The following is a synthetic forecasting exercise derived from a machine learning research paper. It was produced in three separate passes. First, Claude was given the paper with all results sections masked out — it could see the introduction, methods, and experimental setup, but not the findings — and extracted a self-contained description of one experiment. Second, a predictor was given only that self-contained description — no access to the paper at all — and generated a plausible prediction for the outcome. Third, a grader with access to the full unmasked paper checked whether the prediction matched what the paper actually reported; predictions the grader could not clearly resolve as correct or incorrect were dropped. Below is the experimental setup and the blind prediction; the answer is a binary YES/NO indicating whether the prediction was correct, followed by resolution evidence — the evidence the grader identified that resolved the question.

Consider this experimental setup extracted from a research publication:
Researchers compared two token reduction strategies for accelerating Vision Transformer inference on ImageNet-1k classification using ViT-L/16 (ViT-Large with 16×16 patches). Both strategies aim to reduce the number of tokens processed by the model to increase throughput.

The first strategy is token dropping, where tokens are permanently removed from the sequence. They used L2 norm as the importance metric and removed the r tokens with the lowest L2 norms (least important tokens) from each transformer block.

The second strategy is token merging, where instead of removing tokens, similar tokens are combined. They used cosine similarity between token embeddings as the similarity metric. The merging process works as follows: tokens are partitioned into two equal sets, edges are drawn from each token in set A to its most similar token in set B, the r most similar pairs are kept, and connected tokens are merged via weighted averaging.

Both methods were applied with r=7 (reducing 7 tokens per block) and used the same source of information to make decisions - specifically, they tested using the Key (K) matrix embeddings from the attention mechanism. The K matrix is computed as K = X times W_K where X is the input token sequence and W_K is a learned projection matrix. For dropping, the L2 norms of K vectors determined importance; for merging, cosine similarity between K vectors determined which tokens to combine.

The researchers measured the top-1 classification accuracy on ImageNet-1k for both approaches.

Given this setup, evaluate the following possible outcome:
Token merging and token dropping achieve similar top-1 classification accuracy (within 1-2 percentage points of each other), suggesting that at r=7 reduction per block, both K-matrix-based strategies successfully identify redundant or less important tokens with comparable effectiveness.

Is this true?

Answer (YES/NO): NO